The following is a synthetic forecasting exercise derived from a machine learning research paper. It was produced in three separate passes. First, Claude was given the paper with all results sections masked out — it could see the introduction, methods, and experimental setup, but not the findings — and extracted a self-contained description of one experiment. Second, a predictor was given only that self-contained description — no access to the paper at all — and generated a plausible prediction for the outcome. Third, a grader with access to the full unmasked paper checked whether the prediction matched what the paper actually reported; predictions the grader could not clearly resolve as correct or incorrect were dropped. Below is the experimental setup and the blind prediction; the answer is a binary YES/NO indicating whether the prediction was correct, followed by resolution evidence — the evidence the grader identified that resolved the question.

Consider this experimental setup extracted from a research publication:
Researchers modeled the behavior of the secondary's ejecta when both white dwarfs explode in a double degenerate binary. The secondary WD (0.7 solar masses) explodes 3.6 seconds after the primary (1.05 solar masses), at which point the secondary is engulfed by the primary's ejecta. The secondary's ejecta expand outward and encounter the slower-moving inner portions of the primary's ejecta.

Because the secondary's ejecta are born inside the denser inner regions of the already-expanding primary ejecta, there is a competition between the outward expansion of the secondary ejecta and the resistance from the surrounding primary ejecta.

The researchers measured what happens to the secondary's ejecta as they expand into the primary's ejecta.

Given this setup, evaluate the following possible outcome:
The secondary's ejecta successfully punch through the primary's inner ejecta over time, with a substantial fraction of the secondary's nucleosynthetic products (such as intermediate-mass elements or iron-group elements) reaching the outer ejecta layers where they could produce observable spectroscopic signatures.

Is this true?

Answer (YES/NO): NO